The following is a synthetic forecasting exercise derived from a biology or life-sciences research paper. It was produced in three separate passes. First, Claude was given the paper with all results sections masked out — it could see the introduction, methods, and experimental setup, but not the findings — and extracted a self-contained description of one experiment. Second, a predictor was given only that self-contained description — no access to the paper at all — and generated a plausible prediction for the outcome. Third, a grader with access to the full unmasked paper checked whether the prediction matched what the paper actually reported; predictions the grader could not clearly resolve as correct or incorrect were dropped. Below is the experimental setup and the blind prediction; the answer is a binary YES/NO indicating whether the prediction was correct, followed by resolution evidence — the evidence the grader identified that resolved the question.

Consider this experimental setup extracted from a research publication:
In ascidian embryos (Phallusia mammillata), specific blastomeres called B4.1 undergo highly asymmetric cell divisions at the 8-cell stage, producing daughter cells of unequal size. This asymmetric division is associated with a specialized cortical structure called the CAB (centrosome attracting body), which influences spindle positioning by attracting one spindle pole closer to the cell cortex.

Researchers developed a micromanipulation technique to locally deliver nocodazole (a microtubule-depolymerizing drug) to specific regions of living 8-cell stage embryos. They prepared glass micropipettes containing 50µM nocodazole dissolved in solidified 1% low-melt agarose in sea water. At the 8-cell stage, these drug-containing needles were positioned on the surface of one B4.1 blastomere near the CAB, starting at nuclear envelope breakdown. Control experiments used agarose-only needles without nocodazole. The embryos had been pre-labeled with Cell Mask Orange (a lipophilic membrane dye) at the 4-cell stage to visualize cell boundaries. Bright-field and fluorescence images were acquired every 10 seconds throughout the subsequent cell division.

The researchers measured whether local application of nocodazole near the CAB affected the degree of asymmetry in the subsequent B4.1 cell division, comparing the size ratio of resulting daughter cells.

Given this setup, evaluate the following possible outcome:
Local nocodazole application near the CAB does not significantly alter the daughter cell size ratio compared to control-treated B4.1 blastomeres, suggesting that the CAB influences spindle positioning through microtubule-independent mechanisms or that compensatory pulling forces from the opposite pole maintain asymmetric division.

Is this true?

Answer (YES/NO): NO